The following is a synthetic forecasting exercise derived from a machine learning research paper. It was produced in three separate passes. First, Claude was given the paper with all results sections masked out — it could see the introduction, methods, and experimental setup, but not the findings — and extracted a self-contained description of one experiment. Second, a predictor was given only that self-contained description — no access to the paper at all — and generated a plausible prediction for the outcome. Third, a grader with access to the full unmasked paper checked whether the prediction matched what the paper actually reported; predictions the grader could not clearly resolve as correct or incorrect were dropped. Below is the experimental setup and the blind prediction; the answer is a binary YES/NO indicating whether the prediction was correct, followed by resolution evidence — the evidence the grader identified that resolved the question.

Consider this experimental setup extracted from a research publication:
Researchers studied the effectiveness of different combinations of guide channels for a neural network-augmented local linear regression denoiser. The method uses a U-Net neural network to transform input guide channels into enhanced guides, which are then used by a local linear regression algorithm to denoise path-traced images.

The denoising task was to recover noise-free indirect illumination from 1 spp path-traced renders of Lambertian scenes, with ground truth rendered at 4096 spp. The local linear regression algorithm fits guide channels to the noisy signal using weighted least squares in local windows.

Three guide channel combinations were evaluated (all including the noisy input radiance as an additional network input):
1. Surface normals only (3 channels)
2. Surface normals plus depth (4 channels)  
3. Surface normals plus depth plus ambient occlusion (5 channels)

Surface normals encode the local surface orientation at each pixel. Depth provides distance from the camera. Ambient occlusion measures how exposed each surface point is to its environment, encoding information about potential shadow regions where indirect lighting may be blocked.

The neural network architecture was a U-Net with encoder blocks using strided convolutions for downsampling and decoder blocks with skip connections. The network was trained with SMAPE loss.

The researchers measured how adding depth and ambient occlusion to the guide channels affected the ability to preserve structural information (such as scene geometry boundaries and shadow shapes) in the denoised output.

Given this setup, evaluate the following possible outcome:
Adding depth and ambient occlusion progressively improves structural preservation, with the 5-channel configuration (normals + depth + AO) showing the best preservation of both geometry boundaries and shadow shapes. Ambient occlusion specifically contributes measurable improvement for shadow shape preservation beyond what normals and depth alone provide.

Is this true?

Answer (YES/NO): YES